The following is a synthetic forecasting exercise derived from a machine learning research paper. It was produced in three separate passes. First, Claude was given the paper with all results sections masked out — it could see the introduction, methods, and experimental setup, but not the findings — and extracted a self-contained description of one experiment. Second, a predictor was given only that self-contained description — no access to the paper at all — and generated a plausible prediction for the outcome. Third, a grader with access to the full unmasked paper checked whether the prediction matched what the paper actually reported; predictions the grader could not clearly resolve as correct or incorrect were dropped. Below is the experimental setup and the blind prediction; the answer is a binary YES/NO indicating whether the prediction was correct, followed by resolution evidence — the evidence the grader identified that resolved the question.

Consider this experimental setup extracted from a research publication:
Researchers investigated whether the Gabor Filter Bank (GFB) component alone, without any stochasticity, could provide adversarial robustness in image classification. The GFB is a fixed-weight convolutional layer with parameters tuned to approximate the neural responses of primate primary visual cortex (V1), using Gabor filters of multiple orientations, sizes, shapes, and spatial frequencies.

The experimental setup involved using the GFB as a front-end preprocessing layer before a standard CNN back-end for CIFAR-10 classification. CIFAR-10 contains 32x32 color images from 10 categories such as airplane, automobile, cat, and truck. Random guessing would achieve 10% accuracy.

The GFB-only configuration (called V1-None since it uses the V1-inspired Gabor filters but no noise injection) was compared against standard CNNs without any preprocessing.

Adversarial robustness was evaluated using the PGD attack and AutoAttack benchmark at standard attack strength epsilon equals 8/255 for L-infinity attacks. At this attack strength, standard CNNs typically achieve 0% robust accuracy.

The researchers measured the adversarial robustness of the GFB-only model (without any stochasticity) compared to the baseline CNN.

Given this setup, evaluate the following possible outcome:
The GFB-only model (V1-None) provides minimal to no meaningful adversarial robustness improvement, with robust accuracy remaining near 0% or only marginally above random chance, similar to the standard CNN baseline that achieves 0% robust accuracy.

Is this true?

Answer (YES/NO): YES